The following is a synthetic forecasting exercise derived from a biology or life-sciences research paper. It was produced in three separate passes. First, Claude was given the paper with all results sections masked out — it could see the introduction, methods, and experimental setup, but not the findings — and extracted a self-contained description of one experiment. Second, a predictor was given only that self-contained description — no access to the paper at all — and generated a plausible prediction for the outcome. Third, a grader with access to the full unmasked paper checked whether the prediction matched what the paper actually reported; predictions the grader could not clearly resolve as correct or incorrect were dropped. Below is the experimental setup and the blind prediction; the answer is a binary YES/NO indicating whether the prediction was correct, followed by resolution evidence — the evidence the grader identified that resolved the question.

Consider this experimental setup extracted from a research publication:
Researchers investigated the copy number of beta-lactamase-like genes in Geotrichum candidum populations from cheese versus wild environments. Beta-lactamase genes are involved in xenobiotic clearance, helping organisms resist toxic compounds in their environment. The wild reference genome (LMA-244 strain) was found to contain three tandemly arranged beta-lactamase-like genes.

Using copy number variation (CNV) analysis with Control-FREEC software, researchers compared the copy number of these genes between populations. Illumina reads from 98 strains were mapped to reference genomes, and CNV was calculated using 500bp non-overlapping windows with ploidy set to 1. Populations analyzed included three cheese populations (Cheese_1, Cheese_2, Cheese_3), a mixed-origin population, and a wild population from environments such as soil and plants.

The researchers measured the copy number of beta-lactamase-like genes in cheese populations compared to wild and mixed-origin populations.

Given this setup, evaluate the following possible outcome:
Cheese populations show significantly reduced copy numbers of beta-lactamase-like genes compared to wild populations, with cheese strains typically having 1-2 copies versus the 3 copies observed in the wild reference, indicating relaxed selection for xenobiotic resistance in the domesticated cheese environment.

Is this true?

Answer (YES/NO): YES